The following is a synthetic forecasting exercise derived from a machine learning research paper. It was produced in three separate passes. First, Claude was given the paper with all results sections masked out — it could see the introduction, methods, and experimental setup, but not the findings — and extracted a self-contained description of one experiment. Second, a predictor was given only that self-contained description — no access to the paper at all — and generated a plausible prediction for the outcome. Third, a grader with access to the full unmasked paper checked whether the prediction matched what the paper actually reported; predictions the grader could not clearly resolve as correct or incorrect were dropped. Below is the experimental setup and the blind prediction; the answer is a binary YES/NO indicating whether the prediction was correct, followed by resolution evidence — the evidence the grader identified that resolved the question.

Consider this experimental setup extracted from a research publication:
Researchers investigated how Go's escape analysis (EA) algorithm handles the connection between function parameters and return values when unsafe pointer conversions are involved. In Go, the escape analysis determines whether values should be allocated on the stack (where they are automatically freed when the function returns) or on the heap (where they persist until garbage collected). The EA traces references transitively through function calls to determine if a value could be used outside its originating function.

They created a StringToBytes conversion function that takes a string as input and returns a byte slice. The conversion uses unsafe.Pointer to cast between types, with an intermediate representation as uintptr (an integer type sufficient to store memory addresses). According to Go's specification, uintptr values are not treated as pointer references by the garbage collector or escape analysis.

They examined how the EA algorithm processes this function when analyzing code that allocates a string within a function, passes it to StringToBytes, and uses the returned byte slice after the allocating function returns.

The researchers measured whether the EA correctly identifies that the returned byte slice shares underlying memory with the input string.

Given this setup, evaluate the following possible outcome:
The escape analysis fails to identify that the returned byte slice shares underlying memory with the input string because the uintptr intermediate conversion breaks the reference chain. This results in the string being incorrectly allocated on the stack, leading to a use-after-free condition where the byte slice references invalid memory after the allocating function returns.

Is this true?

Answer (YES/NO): YES